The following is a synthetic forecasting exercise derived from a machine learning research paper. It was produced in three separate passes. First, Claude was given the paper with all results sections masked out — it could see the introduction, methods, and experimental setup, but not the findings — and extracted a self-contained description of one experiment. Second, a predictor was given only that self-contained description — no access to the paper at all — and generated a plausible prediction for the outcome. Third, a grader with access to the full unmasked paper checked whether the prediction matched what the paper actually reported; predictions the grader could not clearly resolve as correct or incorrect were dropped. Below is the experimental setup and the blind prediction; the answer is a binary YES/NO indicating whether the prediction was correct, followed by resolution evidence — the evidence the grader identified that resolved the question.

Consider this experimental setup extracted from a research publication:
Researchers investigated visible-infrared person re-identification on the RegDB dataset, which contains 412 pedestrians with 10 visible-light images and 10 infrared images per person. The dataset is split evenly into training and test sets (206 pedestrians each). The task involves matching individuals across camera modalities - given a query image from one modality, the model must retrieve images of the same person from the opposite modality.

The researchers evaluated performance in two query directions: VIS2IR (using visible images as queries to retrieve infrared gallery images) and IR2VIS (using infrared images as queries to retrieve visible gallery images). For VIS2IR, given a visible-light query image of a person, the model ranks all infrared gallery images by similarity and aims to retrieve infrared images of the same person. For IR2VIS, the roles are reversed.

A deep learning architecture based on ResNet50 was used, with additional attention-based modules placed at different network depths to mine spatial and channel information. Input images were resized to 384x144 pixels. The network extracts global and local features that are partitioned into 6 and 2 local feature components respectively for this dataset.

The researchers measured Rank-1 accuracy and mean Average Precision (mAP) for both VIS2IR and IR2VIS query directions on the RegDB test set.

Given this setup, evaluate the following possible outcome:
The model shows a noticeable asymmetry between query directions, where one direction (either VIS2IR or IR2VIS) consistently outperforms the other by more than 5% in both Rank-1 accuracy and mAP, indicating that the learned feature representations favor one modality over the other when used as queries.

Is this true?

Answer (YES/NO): NO